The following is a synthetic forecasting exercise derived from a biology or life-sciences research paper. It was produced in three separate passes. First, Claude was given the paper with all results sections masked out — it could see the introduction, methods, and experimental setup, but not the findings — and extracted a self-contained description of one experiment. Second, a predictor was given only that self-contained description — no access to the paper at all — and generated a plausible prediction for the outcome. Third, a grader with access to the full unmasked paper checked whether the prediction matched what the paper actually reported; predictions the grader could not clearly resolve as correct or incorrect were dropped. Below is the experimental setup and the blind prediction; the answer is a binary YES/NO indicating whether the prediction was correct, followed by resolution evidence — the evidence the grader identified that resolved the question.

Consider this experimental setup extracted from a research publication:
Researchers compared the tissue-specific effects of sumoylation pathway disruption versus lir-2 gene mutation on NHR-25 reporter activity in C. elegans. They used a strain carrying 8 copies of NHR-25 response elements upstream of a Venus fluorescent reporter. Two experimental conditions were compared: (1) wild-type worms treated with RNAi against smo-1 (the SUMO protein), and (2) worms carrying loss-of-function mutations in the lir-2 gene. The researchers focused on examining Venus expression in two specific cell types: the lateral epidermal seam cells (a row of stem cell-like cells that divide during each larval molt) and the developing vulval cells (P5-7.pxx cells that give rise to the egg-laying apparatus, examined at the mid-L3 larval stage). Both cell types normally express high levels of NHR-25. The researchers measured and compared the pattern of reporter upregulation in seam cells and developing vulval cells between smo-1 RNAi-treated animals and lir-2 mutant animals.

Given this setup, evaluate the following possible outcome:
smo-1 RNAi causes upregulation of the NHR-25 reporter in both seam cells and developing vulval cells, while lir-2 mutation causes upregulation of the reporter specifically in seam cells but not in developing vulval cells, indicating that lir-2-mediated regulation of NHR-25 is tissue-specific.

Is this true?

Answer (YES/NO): NO